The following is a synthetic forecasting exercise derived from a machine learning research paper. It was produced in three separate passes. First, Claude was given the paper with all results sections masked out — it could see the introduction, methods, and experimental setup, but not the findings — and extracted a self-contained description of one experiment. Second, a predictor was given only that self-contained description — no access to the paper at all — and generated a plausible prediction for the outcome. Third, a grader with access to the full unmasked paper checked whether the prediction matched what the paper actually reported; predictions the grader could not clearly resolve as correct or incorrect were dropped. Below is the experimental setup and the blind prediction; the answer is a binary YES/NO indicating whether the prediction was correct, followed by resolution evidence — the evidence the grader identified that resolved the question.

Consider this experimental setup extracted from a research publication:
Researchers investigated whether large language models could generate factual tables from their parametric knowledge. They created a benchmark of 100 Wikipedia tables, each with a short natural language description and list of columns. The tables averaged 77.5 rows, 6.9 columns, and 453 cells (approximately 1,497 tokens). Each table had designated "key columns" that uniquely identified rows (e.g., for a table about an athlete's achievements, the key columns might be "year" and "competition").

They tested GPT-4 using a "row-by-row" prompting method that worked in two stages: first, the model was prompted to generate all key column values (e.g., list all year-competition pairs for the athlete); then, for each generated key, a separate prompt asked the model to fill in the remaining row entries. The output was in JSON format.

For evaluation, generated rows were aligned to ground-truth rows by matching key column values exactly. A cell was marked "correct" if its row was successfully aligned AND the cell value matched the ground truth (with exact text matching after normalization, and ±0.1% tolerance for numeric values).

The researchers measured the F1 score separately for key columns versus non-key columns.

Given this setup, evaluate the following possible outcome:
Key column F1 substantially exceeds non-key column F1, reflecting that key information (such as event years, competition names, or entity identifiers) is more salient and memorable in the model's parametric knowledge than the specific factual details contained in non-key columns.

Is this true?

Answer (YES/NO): YES